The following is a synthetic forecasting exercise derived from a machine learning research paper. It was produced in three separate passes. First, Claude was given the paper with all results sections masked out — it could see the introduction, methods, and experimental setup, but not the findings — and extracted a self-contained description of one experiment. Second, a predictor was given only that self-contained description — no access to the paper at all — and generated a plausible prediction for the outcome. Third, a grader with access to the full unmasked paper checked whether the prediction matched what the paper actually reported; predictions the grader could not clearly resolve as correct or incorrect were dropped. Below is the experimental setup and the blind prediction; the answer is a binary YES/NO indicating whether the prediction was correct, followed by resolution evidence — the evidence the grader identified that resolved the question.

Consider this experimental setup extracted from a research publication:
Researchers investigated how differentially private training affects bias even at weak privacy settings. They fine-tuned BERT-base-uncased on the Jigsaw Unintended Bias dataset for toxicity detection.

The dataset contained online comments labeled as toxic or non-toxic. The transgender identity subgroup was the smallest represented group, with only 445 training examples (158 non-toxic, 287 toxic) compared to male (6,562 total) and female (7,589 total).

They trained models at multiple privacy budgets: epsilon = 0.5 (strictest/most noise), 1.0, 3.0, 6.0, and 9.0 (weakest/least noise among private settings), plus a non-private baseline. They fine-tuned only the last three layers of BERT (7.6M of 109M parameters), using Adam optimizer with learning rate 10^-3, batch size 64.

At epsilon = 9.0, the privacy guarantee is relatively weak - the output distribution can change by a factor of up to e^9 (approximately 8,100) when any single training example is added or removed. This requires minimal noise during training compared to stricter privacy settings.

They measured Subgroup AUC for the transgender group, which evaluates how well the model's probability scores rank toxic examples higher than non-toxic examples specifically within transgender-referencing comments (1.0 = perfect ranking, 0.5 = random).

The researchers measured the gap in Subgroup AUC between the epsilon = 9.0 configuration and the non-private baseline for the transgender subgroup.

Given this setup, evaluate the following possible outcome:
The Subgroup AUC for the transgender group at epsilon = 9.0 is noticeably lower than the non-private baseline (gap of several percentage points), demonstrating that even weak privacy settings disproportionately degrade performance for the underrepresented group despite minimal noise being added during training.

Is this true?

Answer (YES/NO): NO